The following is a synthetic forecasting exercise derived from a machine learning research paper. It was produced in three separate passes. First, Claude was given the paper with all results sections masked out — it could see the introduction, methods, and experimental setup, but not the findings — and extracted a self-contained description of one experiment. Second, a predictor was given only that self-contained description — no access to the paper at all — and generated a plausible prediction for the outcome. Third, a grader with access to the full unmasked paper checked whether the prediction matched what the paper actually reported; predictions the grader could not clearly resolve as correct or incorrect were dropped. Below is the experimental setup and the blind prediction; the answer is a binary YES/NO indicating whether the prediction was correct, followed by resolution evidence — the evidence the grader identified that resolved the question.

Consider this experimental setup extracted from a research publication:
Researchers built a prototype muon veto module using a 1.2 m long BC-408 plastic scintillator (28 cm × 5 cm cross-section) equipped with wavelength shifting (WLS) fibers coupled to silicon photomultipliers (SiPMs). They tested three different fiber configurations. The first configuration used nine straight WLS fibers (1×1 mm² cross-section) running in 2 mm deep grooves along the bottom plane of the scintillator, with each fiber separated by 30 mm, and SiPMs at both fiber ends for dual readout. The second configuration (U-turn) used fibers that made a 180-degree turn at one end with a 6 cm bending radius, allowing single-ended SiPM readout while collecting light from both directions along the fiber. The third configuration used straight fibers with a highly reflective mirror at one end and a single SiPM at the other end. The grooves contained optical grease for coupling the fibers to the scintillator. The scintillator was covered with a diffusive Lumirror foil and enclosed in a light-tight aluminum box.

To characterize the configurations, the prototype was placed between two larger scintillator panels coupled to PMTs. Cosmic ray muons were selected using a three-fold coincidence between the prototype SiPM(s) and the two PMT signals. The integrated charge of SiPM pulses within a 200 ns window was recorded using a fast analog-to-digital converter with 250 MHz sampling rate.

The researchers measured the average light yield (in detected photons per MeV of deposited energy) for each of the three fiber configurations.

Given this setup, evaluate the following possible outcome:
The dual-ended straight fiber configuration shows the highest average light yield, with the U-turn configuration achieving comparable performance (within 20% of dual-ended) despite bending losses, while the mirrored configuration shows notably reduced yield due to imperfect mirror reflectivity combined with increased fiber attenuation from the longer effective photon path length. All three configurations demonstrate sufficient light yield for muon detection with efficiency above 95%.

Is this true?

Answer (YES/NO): NO